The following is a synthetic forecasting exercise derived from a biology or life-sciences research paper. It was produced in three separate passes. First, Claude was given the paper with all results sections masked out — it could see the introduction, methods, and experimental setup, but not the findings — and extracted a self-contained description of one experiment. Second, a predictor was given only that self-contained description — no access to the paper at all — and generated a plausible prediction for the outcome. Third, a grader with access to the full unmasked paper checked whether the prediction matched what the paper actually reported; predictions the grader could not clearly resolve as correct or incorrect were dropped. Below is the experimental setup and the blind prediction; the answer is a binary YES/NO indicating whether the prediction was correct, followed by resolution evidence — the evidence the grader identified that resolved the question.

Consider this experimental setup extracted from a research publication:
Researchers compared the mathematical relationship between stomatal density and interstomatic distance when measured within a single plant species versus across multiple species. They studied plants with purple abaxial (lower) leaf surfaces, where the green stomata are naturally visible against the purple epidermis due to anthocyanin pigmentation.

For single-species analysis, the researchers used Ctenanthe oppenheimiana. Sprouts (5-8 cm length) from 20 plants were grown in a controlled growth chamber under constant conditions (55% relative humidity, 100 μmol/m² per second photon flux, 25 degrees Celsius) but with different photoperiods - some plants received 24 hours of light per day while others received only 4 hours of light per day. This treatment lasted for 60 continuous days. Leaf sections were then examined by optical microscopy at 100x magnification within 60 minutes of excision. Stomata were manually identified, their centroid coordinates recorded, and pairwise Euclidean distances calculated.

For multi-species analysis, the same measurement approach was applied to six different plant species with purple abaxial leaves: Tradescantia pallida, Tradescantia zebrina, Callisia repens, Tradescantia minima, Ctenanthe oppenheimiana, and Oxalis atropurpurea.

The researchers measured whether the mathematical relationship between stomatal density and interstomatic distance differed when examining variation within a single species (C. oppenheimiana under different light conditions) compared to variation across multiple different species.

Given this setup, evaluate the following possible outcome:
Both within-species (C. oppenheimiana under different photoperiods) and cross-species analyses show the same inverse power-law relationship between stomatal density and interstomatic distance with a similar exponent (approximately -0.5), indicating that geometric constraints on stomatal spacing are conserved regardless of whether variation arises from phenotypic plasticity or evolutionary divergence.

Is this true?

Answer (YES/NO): NO